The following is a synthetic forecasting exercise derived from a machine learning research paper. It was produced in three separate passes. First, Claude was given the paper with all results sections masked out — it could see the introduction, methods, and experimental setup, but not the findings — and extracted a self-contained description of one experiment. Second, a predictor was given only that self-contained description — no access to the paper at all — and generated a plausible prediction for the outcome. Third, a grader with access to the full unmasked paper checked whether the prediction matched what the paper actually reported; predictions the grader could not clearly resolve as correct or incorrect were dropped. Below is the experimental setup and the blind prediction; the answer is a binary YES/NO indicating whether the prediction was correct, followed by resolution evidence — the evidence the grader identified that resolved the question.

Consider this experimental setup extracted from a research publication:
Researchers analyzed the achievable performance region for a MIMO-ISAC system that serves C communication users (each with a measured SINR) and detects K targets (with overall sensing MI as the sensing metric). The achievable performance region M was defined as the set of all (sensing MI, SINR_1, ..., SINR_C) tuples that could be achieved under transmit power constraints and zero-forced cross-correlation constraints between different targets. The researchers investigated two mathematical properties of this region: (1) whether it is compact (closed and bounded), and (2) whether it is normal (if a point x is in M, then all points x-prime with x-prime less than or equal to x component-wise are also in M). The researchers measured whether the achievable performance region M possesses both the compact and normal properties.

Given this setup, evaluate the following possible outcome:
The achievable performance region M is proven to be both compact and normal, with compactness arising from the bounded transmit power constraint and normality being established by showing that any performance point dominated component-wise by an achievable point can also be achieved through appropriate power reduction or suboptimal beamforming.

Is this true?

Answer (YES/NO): YES